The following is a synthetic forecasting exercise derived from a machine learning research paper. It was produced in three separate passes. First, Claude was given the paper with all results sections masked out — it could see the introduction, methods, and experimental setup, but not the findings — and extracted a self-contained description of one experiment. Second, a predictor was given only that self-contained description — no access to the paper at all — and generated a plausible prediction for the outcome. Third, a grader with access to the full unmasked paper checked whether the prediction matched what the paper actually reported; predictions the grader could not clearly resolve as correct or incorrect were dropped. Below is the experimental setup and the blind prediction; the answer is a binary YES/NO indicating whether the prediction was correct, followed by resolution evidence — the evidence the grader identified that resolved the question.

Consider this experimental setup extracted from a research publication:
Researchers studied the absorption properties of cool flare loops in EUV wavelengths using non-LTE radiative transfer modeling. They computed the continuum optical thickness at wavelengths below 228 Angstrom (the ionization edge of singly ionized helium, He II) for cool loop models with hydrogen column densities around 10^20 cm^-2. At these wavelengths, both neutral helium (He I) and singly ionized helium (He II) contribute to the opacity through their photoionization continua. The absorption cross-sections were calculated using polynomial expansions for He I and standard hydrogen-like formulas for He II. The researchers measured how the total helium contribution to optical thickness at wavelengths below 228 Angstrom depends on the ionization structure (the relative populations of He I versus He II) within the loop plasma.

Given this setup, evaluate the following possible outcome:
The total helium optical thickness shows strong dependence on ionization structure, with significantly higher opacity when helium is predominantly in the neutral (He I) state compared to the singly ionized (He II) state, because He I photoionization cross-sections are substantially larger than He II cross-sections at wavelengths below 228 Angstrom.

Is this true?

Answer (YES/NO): NO